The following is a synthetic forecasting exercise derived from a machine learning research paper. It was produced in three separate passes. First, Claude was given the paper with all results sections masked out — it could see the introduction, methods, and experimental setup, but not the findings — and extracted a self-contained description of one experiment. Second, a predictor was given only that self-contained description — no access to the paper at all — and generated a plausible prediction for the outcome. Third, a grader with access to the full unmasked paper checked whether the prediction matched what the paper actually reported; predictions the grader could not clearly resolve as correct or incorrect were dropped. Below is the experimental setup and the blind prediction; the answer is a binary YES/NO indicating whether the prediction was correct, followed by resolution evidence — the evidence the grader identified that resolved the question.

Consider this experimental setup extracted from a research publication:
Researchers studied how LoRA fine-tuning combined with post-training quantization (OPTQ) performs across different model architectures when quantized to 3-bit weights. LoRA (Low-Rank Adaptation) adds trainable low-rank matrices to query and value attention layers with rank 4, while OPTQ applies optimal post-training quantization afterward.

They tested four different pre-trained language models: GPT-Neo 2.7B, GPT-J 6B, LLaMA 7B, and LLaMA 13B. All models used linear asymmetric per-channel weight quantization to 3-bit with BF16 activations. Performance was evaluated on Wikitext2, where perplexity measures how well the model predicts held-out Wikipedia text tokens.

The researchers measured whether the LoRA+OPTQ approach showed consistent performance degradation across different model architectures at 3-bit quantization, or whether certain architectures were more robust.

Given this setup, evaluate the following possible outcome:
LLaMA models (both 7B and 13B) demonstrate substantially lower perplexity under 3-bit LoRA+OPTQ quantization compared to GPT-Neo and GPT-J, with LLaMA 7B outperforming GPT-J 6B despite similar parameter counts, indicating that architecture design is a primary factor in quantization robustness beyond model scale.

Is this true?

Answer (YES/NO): NO